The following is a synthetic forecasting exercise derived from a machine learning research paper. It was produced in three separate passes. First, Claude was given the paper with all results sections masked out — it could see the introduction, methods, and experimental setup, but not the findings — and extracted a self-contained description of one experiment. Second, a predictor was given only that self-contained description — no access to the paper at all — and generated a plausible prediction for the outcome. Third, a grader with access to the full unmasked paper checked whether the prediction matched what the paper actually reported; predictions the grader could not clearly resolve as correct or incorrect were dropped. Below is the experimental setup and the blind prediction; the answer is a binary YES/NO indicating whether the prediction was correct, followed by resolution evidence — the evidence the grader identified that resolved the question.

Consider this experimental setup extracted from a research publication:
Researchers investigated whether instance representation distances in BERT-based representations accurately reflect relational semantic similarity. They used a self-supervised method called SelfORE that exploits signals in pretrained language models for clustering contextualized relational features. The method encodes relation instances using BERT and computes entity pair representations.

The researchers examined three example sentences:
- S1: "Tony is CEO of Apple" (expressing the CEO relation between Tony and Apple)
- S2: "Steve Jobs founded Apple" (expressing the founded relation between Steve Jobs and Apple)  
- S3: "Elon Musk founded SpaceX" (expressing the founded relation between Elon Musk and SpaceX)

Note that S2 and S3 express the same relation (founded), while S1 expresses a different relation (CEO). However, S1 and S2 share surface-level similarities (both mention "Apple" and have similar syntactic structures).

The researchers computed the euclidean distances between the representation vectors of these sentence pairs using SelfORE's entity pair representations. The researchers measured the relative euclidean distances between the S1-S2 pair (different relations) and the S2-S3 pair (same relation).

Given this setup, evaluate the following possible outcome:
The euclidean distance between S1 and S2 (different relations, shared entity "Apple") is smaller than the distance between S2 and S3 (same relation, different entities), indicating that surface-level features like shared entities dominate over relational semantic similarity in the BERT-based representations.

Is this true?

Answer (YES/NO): YES